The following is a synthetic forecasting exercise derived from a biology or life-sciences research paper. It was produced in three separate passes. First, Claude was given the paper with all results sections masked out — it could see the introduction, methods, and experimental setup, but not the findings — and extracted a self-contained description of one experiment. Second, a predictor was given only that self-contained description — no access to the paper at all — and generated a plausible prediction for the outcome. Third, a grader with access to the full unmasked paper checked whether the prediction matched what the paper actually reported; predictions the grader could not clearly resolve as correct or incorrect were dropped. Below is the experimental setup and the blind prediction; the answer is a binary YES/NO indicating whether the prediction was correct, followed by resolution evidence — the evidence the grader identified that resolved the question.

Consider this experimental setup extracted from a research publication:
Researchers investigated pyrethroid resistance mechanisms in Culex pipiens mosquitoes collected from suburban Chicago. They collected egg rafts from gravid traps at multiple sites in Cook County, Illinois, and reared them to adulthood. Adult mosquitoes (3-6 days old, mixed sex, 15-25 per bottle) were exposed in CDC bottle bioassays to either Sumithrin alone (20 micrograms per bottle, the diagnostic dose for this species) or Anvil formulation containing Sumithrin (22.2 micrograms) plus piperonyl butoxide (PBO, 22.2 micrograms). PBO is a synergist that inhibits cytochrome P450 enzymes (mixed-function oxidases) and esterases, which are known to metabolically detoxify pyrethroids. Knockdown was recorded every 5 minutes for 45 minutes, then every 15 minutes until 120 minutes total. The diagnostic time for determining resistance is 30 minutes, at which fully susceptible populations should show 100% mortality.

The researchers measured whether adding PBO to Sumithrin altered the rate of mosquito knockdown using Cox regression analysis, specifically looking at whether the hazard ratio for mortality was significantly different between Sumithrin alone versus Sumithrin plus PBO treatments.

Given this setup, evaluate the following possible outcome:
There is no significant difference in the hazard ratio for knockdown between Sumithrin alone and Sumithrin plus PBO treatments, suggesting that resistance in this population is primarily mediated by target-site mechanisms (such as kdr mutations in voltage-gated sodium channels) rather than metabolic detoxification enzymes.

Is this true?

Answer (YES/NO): NO